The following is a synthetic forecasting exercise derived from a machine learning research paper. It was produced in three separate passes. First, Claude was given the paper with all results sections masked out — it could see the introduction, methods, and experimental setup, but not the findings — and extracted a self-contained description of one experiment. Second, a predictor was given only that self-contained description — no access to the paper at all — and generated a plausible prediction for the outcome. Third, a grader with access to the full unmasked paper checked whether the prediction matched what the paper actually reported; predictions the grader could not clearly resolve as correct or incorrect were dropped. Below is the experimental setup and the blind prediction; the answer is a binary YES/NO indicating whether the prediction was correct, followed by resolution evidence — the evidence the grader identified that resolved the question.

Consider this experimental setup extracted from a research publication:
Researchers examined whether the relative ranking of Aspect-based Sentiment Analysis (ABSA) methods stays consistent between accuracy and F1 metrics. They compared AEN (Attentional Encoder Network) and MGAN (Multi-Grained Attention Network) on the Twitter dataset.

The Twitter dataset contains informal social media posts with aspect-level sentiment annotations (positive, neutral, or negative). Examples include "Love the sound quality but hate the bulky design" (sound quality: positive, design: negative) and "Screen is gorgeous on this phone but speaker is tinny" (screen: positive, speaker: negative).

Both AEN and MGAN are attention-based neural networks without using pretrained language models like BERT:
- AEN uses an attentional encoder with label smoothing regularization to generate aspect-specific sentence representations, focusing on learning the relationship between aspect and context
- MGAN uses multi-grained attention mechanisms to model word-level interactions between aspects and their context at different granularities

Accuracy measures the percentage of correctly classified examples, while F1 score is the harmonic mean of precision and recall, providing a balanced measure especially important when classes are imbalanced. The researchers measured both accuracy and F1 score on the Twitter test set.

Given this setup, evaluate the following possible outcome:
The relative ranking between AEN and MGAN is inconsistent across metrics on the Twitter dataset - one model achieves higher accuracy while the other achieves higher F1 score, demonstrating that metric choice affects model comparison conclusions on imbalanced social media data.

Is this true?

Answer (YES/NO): YES